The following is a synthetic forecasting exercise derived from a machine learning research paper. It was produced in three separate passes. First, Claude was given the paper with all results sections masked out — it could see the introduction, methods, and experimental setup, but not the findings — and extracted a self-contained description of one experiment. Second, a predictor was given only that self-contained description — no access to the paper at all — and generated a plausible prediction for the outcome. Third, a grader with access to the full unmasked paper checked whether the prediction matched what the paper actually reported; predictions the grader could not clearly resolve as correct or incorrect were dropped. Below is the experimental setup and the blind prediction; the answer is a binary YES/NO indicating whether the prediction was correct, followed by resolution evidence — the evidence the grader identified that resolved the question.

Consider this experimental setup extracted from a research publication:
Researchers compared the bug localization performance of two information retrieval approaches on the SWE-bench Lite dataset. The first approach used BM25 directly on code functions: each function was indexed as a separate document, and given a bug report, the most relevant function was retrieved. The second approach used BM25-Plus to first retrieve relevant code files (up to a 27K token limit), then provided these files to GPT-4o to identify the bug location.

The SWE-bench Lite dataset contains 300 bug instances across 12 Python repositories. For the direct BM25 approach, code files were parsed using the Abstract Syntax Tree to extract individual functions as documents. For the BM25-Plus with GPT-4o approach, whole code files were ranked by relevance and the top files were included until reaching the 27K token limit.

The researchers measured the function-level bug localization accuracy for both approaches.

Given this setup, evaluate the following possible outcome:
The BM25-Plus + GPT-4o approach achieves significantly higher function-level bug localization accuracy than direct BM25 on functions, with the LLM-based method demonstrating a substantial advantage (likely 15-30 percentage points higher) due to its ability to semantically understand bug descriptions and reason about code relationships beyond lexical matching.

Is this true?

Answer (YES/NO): NO